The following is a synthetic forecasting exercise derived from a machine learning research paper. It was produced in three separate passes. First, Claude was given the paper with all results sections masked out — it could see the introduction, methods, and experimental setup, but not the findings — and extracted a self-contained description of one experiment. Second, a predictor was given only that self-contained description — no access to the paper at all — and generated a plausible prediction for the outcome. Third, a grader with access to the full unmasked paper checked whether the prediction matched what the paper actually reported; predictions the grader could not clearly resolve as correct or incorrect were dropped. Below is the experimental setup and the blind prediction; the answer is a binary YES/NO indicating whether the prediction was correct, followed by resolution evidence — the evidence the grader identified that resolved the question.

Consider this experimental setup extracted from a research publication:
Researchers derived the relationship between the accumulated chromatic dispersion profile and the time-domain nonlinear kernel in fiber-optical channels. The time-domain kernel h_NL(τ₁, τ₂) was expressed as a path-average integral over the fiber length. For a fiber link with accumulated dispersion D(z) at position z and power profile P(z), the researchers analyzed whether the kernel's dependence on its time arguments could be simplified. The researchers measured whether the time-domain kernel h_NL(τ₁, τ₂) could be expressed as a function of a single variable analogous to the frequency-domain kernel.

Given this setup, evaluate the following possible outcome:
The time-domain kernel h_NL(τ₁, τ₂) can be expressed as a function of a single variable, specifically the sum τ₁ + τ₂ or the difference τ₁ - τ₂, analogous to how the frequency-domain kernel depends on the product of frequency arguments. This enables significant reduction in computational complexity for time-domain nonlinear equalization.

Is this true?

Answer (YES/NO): NO